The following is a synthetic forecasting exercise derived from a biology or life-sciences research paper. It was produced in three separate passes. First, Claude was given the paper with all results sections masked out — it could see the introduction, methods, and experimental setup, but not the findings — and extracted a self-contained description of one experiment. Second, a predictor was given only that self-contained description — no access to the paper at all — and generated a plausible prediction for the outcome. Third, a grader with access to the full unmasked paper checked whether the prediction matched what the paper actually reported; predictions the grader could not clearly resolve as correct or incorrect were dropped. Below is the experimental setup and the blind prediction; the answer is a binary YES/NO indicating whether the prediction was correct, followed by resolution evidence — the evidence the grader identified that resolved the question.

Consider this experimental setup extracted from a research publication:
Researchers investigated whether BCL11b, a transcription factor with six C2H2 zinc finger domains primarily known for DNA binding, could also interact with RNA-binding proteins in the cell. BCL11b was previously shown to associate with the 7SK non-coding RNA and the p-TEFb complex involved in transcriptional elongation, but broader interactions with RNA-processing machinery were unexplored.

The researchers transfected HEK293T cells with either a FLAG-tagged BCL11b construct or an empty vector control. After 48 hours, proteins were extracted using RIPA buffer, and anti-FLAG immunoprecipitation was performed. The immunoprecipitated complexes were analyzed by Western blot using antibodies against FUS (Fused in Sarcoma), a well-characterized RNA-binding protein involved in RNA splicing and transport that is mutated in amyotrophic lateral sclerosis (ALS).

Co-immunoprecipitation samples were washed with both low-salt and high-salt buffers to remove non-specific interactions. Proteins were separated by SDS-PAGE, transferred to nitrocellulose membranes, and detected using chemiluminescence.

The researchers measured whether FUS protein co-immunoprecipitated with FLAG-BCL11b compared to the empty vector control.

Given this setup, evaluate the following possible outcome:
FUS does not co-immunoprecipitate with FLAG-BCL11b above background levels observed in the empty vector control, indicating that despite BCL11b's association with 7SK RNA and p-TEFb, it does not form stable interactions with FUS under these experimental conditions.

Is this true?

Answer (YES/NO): NO